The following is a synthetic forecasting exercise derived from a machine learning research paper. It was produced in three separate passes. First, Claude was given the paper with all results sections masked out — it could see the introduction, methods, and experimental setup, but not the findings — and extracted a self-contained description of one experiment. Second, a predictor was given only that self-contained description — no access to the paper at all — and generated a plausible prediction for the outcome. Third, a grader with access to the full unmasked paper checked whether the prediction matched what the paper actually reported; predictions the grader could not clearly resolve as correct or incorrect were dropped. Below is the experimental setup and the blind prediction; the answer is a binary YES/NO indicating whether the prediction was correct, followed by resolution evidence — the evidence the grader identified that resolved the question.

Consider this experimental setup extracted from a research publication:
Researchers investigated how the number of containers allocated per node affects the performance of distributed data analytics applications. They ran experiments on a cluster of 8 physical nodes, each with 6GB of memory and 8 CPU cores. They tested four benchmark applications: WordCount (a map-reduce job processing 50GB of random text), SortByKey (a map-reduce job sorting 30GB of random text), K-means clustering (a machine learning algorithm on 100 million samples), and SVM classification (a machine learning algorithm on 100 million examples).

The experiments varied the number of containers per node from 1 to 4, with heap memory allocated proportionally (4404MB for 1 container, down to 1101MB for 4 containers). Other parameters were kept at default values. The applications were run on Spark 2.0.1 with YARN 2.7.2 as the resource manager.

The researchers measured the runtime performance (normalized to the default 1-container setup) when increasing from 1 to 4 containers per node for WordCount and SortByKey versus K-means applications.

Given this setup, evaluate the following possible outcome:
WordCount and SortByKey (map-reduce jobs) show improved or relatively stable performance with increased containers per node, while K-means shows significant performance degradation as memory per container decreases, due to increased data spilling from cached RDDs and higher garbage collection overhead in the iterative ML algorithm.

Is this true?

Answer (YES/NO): NO